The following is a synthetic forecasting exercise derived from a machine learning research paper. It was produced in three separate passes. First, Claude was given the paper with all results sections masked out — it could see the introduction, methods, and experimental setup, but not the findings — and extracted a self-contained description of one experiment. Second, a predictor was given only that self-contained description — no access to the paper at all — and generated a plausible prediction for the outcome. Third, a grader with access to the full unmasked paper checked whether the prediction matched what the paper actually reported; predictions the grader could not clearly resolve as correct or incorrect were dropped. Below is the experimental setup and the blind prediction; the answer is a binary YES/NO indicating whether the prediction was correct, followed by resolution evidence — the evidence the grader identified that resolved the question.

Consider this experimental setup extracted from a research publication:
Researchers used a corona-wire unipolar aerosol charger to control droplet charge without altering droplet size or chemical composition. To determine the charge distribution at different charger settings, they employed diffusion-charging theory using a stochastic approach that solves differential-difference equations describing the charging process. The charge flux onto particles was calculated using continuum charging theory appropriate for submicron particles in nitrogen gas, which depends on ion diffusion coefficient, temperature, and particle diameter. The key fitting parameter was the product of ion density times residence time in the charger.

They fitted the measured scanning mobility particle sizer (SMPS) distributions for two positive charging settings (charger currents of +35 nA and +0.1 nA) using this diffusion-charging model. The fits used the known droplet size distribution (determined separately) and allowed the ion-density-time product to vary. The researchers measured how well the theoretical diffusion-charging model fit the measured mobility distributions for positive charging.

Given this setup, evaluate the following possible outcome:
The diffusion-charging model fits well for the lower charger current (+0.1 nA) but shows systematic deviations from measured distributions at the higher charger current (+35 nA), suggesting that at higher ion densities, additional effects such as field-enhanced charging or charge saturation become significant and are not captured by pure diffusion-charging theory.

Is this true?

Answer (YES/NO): NO